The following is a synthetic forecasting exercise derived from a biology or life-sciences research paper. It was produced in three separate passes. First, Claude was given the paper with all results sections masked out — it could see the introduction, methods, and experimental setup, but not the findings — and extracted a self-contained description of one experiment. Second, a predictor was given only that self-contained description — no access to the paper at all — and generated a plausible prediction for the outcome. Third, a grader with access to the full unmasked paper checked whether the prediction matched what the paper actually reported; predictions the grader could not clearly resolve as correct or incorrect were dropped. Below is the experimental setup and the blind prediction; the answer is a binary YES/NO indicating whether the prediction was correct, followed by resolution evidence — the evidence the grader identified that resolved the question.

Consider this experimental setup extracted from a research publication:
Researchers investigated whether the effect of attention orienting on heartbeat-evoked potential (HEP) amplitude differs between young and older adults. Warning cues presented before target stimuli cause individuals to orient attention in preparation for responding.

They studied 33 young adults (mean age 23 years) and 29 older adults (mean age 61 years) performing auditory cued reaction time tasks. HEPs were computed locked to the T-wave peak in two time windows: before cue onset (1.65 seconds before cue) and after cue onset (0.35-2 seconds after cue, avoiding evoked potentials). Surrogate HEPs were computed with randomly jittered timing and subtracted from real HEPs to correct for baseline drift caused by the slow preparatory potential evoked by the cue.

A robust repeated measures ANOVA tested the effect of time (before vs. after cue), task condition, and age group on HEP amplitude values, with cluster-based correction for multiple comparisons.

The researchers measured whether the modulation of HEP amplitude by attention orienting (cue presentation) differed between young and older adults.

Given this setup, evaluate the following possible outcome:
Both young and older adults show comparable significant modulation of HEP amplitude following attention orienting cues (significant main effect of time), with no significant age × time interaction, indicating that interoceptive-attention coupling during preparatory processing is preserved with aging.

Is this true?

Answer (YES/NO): NO